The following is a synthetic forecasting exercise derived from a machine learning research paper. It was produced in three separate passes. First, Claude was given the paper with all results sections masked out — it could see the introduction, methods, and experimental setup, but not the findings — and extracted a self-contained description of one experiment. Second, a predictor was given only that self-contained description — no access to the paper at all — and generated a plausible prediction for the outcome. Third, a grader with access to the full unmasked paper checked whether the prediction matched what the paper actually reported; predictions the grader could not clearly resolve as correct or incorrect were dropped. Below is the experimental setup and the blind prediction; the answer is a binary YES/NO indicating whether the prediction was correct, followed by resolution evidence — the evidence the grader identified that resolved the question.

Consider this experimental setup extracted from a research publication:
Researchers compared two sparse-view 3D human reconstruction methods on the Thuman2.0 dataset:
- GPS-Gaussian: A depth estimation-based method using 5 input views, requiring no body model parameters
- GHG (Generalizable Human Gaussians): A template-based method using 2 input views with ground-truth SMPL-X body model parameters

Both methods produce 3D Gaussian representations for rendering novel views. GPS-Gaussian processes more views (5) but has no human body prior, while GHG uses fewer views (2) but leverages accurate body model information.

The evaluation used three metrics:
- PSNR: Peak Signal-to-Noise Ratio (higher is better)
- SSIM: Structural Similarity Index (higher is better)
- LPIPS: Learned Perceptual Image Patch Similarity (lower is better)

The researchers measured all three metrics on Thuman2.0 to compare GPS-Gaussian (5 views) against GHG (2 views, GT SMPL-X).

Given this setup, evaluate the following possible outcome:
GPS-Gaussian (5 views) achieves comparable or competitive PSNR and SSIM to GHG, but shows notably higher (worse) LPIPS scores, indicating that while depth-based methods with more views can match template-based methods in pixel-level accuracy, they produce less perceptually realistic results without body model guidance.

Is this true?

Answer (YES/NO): NO